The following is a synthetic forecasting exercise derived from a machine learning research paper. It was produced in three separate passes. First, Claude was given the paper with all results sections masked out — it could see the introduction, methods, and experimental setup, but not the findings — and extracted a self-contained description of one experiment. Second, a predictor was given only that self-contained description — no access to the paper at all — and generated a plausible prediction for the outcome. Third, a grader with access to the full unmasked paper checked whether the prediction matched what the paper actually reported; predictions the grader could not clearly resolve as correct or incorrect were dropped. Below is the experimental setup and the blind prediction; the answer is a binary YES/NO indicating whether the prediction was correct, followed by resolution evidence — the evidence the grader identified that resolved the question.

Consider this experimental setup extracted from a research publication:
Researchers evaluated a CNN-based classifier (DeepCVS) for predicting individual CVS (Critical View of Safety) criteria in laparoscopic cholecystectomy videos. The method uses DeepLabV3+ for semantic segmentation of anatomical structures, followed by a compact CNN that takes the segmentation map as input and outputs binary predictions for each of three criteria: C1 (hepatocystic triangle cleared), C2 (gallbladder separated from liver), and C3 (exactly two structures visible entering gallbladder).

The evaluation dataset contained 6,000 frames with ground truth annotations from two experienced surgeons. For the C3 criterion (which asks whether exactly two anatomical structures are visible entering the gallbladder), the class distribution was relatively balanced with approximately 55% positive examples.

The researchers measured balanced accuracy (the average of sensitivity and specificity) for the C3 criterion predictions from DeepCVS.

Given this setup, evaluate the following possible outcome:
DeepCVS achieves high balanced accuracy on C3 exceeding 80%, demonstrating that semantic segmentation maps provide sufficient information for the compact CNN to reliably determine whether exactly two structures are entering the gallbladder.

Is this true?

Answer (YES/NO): NO